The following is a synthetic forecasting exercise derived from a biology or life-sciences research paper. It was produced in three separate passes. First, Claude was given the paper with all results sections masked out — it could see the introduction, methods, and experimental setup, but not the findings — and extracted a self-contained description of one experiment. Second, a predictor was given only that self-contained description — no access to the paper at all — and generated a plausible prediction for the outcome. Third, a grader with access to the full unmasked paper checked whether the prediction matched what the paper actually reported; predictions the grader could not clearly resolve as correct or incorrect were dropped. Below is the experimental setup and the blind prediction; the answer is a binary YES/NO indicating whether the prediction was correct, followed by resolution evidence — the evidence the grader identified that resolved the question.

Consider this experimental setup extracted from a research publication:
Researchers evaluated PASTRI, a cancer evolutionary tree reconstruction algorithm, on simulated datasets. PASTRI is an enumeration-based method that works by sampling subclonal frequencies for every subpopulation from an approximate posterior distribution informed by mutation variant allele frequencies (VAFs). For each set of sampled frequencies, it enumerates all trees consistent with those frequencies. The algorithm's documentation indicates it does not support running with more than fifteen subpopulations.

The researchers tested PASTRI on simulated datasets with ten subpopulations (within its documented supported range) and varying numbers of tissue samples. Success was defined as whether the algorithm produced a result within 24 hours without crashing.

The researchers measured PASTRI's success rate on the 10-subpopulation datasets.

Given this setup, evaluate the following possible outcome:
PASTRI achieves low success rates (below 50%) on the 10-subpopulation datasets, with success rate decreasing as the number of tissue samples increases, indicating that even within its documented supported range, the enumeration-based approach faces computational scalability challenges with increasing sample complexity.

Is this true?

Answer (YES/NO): YES